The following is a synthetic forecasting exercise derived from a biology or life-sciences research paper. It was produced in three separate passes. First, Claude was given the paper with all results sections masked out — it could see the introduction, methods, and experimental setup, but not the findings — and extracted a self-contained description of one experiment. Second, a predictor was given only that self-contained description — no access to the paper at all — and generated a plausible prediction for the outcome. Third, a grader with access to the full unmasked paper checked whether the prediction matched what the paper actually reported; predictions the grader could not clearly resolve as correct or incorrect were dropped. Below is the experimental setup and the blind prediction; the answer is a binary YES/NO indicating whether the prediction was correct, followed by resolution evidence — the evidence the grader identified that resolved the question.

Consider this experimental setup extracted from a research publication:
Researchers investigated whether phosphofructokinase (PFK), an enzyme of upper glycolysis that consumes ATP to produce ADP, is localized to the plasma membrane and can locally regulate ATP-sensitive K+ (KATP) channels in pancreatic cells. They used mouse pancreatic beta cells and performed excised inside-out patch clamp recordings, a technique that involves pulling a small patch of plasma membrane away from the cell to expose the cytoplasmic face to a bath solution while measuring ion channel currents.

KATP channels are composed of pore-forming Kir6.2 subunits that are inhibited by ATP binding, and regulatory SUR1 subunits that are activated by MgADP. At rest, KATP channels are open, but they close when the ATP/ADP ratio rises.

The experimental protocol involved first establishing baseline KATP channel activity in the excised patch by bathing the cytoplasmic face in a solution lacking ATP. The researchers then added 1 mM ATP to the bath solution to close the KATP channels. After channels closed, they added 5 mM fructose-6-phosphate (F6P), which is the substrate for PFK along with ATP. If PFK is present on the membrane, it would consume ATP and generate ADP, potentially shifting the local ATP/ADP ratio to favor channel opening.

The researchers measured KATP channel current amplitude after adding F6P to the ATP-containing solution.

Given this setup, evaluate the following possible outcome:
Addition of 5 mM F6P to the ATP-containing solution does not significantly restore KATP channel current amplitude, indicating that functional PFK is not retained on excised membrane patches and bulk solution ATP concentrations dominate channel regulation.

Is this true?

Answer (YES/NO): NO